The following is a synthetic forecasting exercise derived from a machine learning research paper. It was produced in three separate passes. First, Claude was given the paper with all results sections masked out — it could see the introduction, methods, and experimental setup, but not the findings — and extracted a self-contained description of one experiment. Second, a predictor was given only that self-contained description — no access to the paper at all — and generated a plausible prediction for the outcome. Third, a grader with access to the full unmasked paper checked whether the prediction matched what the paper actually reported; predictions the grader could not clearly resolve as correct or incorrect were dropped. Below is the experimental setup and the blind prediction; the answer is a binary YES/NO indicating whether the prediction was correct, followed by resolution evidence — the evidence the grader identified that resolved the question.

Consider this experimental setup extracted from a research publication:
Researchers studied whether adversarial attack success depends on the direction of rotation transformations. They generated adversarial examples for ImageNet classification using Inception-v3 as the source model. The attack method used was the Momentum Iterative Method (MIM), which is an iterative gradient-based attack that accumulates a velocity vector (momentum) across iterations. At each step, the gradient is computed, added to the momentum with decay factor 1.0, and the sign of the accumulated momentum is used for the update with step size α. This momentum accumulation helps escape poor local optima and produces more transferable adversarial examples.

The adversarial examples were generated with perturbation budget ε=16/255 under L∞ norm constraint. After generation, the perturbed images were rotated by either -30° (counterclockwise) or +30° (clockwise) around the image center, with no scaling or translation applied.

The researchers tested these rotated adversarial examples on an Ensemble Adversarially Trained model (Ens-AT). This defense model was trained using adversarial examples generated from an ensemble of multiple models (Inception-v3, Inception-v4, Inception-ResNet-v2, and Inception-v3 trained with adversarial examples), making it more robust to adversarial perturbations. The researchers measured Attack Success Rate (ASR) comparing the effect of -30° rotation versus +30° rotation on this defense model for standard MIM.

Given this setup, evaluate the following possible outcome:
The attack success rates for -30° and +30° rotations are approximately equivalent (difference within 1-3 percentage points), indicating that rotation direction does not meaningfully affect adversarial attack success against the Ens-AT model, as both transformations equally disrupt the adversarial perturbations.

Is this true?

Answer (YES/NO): NO